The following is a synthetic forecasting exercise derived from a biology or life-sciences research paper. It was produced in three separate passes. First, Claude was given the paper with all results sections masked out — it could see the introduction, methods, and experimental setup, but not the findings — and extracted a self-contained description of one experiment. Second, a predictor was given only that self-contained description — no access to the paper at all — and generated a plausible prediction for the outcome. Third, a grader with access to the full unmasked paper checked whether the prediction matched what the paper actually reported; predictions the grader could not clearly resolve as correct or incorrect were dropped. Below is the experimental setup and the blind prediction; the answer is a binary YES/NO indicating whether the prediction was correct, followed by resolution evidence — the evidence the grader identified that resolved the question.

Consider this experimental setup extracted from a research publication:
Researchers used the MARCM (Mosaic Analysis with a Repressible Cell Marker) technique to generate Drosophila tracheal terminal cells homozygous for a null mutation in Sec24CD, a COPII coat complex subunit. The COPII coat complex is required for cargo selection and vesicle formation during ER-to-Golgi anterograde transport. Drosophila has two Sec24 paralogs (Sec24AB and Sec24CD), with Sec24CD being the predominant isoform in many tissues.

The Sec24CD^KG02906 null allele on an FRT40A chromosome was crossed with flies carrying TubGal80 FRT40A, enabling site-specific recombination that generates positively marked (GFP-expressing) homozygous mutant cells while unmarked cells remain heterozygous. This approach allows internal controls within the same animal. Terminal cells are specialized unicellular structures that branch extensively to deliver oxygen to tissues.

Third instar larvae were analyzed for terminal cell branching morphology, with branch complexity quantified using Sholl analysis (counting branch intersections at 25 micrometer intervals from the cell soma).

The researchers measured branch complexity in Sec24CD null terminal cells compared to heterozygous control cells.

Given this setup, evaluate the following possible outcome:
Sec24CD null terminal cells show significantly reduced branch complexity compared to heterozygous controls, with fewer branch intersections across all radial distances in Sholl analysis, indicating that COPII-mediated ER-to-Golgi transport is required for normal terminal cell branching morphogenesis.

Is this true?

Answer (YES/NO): YES